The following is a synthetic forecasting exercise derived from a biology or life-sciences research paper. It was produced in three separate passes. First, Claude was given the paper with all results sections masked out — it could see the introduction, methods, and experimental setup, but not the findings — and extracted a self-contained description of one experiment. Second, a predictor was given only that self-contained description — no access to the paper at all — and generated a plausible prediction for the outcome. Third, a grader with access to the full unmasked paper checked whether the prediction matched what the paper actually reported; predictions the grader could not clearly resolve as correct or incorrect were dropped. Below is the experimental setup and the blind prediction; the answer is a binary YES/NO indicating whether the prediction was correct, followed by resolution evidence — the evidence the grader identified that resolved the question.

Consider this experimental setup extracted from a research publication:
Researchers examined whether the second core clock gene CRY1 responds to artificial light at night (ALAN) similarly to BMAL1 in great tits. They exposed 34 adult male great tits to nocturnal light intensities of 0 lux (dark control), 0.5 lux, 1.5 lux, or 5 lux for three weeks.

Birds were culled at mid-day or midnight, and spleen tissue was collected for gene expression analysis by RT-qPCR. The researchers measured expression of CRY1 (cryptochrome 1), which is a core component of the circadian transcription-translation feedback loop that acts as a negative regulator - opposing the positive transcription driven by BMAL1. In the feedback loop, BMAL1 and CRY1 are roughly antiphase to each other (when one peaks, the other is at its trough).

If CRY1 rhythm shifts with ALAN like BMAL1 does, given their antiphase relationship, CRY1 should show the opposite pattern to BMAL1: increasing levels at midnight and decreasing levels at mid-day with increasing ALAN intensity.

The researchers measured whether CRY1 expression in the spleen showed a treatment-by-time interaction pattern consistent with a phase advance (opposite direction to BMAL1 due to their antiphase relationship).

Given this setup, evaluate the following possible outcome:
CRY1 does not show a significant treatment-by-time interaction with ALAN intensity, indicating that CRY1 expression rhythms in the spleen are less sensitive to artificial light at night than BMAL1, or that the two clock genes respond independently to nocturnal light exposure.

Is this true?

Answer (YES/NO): NO